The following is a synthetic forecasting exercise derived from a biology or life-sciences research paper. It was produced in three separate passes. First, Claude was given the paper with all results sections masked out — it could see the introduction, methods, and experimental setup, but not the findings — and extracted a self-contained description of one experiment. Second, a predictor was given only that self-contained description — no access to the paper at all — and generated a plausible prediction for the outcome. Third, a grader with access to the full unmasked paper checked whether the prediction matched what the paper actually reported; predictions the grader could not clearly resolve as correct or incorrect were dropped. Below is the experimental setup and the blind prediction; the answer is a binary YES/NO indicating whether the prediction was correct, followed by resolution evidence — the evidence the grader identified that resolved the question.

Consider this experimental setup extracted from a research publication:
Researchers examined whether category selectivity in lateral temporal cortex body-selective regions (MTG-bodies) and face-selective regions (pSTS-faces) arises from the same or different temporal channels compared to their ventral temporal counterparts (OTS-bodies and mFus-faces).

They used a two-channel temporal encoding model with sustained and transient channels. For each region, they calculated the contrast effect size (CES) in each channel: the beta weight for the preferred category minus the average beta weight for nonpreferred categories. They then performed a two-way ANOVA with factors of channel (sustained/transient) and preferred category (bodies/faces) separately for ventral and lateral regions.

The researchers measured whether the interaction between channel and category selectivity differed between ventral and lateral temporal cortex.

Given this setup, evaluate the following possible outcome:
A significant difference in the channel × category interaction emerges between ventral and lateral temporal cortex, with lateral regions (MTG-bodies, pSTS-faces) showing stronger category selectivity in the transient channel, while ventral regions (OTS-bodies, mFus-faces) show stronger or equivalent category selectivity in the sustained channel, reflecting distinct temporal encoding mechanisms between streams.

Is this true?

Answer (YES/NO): YES